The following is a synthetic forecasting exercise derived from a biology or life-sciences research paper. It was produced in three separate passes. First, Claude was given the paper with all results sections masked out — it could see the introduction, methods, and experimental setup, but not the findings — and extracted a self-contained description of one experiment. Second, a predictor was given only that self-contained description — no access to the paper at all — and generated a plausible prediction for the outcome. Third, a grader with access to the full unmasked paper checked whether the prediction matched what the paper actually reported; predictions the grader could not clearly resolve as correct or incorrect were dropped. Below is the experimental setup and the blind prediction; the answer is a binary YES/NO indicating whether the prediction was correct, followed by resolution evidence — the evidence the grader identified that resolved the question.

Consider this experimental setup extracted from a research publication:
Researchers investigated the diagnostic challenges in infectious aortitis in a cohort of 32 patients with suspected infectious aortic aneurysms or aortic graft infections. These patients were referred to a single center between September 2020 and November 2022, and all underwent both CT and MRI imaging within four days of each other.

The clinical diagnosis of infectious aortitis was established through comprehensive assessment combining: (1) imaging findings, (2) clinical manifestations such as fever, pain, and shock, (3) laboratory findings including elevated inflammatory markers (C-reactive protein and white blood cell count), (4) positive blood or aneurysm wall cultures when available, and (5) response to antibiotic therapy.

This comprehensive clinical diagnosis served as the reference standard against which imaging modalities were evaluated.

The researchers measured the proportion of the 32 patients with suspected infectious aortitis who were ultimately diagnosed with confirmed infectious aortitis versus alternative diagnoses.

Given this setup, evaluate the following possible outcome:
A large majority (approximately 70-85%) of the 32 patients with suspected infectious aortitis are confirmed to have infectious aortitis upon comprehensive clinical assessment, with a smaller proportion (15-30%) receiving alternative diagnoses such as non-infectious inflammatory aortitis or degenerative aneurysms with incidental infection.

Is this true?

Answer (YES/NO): NO